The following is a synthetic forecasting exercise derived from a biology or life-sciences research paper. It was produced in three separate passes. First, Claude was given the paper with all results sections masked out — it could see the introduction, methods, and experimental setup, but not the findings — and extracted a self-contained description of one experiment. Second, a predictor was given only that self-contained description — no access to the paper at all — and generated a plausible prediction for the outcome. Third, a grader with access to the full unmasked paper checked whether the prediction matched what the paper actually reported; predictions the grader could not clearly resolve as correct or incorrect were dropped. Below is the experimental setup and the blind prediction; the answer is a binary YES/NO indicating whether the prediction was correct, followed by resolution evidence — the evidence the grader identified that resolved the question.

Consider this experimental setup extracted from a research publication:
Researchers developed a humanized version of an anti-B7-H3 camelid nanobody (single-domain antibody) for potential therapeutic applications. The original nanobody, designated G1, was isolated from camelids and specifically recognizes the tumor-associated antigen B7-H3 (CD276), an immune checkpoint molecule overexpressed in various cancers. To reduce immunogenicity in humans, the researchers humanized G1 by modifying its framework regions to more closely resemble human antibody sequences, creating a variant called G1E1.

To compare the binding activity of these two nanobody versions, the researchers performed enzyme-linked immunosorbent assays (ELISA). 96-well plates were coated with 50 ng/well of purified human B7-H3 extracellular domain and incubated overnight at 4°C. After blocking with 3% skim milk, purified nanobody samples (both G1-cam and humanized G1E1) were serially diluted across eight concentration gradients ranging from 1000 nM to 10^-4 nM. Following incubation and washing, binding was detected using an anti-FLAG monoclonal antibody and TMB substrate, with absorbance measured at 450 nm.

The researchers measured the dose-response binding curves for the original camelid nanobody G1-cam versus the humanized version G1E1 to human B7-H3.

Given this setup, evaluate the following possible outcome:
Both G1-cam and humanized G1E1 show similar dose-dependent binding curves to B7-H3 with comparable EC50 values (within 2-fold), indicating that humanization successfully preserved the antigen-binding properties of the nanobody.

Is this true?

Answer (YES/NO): NO